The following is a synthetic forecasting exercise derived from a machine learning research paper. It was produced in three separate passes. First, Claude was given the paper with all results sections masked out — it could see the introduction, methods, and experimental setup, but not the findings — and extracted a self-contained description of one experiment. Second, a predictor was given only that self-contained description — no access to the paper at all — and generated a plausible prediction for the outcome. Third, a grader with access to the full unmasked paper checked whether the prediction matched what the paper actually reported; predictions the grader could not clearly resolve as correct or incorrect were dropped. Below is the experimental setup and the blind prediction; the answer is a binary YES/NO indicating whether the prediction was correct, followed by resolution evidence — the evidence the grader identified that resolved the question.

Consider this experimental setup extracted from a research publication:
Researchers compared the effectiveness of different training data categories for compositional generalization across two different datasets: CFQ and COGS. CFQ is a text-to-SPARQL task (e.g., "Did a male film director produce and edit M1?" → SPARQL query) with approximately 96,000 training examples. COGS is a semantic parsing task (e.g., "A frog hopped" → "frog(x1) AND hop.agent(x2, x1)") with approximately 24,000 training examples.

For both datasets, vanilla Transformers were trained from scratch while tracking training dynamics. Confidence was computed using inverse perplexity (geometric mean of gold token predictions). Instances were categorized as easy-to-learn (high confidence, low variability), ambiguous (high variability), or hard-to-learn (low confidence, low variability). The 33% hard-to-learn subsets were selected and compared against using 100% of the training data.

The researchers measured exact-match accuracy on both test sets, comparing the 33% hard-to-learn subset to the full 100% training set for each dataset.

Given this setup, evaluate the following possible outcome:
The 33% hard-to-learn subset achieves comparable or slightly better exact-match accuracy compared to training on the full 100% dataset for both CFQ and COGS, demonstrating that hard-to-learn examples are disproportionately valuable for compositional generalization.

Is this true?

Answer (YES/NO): NO